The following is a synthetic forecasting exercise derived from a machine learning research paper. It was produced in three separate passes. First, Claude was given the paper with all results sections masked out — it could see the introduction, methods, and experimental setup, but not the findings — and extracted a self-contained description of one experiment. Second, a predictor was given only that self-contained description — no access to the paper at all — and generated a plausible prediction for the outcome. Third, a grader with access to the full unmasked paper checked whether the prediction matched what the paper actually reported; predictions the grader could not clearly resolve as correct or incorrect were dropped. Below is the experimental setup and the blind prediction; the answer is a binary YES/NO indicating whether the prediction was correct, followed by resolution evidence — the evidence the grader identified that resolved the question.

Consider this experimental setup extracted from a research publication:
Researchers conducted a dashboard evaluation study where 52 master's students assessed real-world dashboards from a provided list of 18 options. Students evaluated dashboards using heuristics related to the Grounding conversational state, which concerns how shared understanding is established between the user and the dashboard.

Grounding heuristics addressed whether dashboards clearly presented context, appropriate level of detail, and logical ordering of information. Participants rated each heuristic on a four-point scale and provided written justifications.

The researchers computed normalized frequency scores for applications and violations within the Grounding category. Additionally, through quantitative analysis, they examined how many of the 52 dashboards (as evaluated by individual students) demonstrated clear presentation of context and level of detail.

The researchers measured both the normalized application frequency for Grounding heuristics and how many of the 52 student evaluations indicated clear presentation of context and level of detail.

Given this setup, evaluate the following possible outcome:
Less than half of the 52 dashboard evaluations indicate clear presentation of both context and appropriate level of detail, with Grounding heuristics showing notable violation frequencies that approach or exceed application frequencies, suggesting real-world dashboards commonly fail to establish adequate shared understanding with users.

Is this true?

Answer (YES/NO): NO